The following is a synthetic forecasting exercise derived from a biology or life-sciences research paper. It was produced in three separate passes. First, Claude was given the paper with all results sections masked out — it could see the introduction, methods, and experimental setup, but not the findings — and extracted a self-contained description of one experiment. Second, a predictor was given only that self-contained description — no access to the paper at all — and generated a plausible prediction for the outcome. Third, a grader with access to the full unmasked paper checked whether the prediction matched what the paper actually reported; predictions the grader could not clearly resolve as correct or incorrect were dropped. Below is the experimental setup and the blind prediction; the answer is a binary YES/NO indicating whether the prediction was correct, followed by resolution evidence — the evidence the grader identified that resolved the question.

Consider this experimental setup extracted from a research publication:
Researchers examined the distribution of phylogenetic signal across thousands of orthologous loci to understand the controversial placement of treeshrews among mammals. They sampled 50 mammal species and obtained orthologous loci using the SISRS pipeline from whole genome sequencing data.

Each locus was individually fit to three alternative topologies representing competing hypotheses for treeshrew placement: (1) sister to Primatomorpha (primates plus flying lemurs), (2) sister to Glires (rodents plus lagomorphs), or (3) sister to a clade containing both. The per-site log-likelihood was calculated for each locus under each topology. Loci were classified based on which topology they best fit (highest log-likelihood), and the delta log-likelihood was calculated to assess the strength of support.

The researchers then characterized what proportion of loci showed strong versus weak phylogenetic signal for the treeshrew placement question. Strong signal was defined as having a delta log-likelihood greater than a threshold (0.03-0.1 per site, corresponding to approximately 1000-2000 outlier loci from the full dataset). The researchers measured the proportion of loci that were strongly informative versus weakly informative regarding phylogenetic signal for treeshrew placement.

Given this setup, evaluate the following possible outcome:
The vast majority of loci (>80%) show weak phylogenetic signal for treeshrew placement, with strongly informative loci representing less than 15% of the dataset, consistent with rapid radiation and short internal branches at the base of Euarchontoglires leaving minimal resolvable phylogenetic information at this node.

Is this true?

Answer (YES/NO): YES